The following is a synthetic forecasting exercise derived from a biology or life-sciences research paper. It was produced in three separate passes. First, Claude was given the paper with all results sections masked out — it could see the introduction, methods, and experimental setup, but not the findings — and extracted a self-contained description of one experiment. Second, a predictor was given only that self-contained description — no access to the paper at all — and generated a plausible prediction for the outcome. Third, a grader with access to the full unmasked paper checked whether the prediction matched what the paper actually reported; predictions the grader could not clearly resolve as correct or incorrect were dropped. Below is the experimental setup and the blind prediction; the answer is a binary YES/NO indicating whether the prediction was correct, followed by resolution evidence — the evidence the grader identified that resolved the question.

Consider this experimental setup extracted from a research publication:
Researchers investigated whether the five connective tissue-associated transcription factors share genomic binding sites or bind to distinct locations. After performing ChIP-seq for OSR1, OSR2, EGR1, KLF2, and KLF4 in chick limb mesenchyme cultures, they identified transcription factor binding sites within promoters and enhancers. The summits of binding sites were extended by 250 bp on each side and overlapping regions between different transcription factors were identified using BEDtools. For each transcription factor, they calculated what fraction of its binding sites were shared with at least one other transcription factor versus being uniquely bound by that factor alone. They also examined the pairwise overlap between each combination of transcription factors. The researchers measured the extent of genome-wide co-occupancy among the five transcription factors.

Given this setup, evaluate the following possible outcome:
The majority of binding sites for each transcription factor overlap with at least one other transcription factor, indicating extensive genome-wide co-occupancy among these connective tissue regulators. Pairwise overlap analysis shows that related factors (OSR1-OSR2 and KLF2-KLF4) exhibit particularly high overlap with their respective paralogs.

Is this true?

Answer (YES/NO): NO